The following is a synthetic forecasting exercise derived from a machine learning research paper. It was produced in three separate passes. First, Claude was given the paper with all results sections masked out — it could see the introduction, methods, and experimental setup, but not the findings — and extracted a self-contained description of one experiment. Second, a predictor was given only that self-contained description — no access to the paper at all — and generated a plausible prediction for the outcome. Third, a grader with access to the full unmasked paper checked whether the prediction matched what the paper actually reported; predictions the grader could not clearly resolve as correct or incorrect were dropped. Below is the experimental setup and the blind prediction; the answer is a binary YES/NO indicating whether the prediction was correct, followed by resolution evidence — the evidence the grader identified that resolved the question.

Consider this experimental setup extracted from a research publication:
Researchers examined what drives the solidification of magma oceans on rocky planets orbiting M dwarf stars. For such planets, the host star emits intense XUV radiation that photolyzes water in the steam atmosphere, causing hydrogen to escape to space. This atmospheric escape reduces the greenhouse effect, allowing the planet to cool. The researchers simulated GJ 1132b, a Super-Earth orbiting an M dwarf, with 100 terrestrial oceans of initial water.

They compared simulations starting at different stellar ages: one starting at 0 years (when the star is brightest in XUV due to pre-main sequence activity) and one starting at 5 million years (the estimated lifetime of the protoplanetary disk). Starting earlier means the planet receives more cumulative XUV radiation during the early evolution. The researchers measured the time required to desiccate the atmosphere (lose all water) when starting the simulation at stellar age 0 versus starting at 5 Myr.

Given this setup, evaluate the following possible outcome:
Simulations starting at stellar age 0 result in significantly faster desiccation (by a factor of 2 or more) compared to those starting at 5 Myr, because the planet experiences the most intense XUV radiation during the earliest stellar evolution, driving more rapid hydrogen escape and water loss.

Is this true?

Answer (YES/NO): YES